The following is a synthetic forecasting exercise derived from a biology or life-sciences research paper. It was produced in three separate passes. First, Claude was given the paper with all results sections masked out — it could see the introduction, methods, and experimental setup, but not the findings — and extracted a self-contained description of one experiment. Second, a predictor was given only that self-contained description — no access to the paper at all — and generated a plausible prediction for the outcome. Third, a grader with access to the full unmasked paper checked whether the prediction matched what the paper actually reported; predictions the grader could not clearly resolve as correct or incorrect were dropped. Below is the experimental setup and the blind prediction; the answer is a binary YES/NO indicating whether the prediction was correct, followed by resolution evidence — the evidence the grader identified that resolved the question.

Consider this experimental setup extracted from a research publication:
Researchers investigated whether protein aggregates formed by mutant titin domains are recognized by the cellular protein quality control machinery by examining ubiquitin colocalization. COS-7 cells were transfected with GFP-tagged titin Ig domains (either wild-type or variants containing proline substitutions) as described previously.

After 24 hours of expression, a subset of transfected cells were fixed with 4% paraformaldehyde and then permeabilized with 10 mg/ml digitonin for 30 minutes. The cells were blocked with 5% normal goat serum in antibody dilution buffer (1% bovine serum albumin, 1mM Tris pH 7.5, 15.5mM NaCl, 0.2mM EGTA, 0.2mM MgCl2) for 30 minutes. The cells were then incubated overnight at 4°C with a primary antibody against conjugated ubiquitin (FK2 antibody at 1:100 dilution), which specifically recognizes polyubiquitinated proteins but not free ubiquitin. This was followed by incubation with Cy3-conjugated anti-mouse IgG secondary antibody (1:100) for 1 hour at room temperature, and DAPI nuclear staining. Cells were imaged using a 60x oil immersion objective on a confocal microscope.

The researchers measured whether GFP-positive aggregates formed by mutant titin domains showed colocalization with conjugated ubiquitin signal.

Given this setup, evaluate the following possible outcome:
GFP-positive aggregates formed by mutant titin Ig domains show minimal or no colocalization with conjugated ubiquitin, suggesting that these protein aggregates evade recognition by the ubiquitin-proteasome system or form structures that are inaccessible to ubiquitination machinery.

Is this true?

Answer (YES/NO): NO